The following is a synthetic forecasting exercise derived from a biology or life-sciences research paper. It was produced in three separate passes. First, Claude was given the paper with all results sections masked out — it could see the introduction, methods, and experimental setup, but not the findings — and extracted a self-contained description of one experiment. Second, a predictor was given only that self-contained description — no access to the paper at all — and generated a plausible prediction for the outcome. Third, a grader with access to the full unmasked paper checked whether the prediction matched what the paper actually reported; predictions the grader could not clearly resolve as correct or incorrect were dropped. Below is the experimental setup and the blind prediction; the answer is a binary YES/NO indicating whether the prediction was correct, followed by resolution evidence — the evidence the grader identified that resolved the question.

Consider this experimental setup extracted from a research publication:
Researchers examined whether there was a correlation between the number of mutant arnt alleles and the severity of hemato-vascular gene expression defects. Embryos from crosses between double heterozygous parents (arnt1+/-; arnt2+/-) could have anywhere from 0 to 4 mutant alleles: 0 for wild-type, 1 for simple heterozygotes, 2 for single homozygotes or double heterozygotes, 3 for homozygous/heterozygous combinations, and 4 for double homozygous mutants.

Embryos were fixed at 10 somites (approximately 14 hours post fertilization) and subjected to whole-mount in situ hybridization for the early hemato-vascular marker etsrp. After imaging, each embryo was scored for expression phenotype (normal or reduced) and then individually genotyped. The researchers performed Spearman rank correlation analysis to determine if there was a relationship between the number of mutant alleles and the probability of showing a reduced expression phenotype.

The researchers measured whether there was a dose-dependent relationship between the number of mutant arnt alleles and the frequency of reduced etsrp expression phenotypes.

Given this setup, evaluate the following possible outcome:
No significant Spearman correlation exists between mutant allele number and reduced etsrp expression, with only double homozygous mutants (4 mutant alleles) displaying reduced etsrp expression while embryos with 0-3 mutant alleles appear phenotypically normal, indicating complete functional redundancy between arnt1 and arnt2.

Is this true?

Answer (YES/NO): NO